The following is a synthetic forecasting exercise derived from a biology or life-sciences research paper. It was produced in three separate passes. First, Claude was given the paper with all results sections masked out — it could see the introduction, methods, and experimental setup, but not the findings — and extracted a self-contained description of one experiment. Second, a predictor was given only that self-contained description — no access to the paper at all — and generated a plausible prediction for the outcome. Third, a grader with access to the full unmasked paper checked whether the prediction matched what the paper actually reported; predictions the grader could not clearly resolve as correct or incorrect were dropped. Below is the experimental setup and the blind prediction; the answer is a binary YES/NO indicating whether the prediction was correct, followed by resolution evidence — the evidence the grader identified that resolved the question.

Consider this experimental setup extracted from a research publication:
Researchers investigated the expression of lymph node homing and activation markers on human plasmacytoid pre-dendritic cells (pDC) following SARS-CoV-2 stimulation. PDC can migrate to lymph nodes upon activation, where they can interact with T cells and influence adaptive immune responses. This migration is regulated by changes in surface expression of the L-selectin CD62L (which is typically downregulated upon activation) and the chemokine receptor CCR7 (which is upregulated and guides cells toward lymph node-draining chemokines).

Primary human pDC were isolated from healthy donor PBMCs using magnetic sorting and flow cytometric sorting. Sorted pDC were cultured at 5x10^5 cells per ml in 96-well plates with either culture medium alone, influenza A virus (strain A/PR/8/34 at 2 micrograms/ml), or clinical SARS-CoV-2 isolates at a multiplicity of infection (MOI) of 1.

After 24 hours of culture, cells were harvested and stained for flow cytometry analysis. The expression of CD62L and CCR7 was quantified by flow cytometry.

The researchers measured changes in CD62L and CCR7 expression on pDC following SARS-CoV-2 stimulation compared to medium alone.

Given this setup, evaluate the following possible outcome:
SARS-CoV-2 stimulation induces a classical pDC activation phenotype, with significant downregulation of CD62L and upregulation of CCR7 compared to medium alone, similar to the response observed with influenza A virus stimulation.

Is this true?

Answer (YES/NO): NO